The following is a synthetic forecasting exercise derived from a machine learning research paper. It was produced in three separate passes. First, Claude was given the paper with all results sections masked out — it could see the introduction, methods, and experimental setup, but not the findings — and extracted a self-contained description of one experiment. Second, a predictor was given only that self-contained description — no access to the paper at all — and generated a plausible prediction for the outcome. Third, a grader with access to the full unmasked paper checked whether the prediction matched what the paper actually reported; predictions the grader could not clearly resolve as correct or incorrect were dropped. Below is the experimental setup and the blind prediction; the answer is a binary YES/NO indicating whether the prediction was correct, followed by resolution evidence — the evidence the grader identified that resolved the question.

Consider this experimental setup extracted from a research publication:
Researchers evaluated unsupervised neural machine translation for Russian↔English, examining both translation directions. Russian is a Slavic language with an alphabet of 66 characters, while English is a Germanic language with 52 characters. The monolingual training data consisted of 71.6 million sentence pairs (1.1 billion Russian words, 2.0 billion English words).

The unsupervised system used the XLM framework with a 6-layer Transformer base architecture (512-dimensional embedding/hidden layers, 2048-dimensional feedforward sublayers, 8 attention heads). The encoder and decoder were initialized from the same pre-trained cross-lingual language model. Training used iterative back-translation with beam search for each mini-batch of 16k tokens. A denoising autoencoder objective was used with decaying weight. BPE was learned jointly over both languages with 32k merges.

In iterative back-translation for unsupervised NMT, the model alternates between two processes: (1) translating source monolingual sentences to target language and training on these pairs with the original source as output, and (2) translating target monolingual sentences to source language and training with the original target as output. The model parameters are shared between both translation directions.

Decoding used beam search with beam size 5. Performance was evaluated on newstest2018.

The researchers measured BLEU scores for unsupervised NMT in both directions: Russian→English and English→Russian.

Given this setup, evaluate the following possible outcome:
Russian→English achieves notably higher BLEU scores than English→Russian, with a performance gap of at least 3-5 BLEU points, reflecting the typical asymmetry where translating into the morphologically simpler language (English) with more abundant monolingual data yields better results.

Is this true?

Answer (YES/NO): NO